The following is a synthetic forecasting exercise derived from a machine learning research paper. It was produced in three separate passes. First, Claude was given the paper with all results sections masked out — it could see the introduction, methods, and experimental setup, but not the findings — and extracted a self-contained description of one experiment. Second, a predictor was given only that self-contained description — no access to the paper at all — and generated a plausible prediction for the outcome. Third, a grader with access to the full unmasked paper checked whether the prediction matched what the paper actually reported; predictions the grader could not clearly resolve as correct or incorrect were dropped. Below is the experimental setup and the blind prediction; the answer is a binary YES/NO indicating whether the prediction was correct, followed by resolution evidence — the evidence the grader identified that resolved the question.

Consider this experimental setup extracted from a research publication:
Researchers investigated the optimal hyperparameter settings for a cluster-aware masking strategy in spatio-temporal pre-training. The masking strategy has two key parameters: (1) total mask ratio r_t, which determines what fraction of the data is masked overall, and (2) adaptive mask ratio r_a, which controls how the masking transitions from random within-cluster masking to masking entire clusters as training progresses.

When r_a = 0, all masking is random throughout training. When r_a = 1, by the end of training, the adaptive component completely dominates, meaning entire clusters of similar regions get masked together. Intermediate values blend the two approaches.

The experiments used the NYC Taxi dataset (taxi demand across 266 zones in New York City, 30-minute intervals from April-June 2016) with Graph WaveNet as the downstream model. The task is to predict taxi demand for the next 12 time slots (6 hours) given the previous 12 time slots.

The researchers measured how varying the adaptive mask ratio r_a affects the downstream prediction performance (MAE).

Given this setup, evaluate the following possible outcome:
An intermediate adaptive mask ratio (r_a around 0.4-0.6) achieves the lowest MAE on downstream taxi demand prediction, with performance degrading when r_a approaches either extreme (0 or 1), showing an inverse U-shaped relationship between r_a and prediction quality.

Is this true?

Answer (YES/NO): NO